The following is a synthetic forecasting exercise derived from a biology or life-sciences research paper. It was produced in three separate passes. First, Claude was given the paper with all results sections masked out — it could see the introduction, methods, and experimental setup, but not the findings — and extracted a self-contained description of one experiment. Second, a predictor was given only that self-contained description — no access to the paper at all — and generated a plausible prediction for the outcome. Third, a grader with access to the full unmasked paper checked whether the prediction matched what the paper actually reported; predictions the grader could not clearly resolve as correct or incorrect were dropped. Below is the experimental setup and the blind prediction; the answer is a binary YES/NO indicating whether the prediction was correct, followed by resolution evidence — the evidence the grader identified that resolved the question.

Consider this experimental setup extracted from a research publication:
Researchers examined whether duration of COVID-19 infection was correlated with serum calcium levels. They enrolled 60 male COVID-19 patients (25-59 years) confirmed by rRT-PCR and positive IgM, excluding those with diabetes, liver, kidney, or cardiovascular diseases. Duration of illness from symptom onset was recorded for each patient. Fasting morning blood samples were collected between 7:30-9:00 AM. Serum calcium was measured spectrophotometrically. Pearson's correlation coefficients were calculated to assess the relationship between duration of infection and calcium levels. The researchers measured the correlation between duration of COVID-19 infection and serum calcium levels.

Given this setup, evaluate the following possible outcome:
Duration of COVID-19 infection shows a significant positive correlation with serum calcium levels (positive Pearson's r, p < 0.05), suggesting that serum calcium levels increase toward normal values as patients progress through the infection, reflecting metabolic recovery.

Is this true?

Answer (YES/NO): NO